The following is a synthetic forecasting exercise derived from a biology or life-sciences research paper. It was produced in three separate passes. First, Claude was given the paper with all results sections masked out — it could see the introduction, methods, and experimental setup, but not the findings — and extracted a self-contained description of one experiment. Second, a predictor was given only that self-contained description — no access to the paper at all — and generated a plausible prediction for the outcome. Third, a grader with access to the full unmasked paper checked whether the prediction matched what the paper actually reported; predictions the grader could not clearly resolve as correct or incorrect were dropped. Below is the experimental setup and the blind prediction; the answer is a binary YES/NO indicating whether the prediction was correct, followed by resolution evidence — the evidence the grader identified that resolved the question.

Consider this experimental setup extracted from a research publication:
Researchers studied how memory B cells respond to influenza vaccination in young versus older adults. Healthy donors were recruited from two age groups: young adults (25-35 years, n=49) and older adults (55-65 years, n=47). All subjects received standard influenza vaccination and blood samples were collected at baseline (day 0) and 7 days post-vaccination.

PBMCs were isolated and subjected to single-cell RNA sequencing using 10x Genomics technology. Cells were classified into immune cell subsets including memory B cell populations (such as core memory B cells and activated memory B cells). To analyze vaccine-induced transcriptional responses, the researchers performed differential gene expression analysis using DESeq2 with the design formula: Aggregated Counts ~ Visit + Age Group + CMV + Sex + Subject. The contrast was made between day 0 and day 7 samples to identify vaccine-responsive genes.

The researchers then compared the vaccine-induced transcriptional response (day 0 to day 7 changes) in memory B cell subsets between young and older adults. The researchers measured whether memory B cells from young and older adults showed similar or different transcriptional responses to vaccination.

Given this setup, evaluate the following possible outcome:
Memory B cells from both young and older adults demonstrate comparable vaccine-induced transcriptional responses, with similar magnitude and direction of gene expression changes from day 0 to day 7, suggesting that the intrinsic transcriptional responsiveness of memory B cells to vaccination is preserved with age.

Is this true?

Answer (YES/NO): NO